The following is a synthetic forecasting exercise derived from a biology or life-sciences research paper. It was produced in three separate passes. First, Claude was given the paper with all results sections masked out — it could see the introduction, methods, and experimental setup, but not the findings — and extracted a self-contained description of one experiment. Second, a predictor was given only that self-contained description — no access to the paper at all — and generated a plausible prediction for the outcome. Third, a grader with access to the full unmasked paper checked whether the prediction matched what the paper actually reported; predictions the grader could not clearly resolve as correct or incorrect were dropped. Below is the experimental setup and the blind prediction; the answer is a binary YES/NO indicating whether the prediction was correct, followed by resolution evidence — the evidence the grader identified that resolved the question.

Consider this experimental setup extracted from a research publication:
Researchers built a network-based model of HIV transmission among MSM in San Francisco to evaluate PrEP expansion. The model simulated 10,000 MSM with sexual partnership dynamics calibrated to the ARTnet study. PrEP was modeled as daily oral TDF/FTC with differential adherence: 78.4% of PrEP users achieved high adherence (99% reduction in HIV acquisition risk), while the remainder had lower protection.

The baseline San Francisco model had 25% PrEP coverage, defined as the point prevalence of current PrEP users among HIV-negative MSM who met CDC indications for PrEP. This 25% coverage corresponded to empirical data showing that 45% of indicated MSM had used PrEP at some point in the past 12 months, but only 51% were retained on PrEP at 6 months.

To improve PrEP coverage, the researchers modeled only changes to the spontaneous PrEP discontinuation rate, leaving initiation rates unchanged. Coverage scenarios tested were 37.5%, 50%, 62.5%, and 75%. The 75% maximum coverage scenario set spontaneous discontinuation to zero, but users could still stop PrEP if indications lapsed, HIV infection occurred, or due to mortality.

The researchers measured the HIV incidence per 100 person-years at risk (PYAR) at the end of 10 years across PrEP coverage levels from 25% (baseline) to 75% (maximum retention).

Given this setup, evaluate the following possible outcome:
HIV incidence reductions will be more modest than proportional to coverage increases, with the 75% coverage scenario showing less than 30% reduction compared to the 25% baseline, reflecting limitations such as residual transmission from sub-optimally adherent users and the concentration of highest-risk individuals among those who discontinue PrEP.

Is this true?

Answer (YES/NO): NO